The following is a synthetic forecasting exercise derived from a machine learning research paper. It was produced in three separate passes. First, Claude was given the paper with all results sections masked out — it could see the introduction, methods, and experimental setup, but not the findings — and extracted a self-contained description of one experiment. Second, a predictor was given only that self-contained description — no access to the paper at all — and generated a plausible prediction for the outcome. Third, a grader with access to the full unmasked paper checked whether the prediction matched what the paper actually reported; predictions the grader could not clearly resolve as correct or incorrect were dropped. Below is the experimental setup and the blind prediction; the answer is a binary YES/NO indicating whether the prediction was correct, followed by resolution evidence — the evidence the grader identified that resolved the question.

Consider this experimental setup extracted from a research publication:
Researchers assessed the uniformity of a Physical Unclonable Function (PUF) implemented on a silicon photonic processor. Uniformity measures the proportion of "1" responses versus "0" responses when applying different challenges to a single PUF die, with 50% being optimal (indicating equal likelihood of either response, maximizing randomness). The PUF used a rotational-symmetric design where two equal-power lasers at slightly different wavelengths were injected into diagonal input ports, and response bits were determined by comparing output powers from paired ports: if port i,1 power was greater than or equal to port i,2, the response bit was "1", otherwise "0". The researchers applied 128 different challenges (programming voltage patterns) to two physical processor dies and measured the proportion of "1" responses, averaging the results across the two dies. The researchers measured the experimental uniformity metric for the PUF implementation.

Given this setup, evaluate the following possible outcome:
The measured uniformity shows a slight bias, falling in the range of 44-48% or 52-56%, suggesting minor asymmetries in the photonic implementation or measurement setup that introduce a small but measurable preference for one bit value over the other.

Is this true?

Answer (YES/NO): NO